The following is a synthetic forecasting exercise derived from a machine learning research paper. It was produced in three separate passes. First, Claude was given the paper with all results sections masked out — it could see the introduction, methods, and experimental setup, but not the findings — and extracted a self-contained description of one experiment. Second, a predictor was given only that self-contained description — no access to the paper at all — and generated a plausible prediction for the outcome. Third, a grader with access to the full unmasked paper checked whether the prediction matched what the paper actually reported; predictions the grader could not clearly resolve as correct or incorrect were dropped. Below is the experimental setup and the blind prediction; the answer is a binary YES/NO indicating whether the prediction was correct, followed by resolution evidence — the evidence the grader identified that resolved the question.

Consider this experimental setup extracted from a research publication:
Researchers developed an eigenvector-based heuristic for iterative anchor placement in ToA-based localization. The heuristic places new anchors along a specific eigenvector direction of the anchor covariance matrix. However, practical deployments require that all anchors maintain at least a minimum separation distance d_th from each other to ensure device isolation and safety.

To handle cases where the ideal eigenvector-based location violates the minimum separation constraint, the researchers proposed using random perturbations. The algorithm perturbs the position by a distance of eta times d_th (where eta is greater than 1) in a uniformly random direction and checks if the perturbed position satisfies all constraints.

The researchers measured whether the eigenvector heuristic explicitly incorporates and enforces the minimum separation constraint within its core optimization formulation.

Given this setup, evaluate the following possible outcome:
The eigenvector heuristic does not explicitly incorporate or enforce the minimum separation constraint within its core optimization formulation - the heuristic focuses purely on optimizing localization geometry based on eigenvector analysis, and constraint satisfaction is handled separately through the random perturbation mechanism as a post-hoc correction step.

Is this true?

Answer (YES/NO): YES